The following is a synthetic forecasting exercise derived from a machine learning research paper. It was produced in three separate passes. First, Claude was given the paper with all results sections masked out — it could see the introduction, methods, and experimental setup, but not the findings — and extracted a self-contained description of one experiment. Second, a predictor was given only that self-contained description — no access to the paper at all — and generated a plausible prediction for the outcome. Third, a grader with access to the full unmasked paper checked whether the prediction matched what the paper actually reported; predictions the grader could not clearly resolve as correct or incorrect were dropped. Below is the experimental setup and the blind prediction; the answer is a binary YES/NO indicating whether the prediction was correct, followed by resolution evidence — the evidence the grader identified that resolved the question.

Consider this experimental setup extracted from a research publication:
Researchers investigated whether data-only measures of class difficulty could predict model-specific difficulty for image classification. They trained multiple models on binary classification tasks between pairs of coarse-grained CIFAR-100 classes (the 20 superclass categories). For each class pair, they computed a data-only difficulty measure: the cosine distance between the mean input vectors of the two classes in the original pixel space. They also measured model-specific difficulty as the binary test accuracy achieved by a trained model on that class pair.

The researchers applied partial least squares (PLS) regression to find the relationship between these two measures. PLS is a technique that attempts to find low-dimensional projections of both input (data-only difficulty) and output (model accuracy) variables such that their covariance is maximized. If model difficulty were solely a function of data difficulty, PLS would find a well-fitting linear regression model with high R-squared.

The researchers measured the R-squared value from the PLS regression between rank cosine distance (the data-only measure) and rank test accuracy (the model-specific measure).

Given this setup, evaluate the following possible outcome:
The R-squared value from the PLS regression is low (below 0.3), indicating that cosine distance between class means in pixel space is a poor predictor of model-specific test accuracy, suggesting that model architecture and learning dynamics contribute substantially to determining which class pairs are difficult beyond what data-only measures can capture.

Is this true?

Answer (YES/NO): YES